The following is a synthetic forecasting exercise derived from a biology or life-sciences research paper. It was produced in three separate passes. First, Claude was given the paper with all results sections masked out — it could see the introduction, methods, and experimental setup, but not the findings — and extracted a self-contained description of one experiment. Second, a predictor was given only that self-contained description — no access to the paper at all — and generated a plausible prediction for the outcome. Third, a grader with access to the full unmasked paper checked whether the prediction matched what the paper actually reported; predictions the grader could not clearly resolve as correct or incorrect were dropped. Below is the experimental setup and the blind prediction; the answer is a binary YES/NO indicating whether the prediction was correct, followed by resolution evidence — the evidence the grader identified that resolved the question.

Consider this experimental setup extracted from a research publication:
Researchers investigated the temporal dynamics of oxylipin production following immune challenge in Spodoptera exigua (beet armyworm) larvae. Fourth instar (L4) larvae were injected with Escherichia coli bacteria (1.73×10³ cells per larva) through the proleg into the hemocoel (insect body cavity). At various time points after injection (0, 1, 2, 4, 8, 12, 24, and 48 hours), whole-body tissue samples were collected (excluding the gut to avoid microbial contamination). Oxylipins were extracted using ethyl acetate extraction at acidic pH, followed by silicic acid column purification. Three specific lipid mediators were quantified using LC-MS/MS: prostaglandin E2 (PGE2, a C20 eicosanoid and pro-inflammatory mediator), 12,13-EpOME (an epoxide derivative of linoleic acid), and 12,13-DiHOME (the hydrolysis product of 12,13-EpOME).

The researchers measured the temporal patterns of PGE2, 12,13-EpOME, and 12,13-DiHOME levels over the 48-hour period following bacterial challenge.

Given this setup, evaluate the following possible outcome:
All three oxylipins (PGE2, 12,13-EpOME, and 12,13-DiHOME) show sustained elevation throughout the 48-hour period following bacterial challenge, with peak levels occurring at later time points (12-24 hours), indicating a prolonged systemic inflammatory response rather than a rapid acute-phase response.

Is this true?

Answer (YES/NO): NO